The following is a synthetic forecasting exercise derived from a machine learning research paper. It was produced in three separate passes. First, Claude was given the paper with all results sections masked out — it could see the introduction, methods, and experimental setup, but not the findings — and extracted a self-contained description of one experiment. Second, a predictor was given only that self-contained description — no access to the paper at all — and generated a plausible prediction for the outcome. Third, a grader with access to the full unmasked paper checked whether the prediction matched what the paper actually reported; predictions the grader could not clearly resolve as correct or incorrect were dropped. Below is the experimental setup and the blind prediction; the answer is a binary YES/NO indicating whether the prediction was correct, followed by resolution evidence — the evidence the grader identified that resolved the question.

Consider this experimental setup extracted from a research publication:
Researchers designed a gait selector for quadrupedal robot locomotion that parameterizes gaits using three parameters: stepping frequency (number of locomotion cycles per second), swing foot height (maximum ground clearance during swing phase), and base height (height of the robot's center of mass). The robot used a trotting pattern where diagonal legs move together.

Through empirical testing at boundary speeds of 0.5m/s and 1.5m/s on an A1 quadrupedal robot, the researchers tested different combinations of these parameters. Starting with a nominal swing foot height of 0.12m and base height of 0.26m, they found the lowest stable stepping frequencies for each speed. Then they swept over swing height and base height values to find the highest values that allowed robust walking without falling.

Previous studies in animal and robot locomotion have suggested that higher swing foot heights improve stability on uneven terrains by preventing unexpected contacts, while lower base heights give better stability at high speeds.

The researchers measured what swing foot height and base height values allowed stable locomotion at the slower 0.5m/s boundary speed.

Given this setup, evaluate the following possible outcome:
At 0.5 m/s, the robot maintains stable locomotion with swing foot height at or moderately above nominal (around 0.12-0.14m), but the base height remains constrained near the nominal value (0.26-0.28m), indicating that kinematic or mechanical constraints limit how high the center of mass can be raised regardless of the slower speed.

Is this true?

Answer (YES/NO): NO